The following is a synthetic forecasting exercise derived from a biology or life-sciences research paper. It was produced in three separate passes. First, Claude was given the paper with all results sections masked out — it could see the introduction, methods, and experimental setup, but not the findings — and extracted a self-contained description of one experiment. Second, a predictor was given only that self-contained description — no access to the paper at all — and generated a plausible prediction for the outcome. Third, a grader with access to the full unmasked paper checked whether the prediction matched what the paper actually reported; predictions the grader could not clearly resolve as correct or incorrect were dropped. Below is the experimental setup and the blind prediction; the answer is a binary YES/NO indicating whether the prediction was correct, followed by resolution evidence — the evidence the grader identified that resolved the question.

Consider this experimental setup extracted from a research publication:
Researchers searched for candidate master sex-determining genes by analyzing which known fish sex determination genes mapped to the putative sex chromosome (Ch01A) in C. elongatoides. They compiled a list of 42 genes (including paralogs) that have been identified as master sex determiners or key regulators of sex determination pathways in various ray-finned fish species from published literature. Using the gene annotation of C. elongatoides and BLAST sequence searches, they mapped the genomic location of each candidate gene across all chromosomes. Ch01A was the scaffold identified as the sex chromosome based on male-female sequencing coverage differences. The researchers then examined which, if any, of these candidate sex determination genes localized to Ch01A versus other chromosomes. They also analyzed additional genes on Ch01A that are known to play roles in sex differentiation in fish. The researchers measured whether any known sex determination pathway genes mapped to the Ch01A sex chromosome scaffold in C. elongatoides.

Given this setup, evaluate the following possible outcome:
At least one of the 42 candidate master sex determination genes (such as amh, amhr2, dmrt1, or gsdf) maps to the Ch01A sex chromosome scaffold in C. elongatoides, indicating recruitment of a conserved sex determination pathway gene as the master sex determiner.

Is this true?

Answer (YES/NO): YES